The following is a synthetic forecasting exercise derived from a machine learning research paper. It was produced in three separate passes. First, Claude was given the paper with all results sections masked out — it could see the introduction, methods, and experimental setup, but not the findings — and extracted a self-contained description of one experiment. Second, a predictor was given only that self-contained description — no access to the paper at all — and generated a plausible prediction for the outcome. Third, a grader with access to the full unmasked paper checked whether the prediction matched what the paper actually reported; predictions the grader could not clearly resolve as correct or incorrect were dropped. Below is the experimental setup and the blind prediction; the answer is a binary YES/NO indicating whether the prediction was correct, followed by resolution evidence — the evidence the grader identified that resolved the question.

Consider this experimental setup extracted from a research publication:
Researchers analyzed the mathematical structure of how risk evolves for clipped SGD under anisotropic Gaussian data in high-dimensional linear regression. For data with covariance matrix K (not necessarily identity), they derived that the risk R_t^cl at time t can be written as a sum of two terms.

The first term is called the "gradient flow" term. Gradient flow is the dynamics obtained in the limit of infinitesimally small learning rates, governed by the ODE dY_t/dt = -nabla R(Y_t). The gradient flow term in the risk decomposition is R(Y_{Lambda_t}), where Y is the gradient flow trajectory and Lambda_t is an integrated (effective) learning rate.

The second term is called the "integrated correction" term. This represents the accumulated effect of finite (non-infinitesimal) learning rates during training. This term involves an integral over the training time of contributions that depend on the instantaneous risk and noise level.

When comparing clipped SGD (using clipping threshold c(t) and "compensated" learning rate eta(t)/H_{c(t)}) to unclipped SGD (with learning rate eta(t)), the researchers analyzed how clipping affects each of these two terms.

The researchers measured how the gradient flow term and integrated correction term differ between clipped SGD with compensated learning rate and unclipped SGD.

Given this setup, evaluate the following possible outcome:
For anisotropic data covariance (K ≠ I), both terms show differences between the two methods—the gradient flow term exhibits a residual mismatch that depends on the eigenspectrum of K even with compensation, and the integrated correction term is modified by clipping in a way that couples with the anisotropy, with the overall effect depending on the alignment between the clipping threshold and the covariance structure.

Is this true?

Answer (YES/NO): NO